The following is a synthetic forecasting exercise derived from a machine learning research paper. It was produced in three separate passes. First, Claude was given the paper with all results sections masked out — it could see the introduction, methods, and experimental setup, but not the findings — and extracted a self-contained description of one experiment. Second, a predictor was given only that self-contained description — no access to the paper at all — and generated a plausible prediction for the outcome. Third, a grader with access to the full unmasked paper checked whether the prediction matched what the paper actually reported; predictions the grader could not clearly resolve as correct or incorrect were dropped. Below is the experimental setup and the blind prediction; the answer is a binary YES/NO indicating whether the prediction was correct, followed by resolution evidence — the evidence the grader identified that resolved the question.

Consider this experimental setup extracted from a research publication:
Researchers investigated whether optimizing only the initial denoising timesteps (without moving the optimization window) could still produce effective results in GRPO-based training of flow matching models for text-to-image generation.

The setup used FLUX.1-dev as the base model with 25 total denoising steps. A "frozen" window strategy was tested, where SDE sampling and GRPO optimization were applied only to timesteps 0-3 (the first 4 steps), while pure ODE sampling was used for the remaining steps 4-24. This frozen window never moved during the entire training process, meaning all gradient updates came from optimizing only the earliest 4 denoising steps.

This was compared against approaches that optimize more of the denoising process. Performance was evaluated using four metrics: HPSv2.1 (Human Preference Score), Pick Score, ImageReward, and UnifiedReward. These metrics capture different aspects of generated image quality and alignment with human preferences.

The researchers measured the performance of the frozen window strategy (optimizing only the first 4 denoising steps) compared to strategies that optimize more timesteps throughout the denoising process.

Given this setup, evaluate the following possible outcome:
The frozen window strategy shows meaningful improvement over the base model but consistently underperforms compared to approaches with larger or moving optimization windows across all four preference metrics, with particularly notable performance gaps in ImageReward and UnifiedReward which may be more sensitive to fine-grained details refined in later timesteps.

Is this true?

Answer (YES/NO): NO